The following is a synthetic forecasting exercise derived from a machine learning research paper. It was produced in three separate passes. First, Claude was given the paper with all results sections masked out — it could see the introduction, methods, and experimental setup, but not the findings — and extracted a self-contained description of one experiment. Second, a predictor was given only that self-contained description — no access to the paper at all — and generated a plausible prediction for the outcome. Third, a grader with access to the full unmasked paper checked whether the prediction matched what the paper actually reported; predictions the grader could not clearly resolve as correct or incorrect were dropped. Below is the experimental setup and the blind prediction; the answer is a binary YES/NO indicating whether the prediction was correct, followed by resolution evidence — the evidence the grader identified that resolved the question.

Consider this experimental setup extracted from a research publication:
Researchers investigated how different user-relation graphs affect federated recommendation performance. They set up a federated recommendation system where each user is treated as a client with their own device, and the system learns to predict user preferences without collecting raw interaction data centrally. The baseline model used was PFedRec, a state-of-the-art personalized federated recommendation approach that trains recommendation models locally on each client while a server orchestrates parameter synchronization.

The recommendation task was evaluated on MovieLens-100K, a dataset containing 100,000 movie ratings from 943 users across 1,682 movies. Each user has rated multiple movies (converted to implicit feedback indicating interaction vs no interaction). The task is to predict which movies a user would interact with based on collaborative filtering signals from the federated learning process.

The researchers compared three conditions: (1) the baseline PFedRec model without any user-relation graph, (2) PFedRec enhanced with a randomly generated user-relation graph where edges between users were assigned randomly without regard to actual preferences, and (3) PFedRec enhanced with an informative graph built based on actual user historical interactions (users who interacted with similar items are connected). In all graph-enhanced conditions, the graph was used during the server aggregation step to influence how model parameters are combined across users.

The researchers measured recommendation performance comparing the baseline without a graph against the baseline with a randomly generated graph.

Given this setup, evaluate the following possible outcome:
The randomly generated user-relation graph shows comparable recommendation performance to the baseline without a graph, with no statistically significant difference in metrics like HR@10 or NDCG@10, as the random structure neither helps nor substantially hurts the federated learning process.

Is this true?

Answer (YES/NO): NO